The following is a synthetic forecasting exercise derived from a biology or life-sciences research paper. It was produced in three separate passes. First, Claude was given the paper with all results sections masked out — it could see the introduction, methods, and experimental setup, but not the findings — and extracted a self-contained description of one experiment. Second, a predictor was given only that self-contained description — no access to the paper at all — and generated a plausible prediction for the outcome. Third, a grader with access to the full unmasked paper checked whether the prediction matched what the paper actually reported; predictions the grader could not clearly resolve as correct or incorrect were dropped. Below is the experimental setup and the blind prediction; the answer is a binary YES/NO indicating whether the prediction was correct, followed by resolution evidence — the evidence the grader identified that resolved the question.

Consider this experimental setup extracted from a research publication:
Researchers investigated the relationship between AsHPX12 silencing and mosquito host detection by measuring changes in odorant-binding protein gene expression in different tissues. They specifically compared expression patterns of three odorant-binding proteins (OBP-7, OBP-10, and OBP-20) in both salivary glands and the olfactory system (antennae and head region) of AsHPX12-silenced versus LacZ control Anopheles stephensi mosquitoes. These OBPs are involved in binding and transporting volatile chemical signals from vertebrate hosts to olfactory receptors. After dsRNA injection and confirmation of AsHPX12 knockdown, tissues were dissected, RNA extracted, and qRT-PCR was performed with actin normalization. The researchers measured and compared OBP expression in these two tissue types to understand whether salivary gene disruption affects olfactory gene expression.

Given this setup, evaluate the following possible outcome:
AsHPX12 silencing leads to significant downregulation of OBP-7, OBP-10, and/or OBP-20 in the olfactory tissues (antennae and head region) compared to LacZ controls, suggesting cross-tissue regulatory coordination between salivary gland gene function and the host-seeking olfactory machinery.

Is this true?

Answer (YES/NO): NO